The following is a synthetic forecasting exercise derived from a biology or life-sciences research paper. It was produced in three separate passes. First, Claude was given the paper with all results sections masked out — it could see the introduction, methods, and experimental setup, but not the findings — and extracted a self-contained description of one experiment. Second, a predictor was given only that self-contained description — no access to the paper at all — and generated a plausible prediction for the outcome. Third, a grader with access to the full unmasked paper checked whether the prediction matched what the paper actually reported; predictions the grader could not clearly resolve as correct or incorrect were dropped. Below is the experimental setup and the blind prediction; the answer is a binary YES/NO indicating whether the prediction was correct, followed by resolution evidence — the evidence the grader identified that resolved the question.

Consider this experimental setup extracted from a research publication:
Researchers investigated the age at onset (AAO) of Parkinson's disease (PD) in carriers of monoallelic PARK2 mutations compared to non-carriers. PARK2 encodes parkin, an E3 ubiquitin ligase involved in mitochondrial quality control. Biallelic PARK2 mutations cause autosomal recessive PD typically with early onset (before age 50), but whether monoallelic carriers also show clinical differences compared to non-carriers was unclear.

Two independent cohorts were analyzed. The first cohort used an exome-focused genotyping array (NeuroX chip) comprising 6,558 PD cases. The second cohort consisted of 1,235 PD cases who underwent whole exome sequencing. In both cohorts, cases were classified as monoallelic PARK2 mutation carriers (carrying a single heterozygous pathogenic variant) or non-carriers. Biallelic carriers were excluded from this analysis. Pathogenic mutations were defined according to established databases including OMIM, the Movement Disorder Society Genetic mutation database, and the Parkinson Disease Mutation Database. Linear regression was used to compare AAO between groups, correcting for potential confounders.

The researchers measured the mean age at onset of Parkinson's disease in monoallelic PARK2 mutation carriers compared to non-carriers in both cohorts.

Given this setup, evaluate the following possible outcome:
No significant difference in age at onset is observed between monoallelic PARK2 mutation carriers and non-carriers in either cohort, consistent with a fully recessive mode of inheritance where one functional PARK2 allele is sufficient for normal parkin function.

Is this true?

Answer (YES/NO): NO